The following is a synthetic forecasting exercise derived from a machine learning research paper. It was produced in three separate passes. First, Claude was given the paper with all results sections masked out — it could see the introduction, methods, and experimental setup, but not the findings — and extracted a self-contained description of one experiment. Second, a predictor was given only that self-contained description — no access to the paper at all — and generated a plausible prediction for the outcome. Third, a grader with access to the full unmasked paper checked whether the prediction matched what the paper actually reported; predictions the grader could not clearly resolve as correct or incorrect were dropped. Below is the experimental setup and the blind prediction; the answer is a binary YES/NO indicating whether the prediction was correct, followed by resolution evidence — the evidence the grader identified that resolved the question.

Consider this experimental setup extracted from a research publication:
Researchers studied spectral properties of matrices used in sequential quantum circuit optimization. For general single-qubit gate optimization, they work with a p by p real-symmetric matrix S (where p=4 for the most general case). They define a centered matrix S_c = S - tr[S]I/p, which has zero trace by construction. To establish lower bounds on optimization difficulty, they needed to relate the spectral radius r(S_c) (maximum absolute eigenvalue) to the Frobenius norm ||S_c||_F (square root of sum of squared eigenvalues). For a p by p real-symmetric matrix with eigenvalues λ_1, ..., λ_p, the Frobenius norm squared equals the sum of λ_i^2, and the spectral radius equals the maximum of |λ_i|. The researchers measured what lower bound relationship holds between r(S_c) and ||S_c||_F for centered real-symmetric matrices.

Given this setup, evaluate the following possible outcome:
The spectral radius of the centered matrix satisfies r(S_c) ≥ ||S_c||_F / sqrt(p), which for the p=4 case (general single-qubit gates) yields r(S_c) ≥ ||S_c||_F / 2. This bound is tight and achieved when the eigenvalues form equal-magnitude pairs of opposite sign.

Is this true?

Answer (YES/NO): YES